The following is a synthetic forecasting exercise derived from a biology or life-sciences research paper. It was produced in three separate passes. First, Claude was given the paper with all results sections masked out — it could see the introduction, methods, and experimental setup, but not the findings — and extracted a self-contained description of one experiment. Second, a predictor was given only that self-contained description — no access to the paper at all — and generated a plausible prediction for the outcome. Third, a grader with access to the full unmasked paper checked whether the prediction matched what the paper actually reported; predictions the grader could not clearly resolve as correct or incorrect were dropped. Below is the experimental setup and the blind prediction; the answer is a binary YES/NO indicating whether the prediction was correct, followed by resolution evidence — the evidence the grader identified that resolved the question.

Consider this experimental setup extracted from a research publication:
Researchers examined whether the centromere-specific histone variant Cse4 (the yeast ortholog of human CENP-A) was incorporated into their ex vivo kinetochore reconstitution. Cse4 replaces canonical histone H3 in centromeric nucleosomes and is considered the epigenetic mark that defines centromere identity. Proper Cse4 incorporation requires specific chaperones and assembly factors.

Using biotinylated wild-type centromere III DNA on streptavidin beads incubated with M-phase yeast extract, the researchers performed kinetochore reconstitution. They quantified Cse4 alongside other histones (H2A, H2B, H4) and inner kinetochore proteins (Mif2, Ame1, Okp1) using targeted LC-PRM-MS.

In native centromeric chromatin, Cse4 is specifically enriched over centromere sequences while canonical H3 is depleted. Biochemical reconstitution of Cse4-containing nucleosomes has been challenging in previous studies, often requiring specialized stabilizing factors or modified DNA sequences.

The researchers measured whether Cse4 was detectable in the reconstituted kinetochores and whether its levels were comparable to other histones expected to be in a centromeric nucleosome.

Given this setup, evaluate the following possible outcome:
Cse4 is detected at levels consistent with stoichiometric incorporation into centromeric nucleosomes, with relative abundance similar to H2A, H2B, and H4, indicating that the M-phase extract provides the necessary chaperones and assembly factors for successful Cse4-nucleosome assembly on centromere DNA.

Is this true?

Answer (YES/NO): NO